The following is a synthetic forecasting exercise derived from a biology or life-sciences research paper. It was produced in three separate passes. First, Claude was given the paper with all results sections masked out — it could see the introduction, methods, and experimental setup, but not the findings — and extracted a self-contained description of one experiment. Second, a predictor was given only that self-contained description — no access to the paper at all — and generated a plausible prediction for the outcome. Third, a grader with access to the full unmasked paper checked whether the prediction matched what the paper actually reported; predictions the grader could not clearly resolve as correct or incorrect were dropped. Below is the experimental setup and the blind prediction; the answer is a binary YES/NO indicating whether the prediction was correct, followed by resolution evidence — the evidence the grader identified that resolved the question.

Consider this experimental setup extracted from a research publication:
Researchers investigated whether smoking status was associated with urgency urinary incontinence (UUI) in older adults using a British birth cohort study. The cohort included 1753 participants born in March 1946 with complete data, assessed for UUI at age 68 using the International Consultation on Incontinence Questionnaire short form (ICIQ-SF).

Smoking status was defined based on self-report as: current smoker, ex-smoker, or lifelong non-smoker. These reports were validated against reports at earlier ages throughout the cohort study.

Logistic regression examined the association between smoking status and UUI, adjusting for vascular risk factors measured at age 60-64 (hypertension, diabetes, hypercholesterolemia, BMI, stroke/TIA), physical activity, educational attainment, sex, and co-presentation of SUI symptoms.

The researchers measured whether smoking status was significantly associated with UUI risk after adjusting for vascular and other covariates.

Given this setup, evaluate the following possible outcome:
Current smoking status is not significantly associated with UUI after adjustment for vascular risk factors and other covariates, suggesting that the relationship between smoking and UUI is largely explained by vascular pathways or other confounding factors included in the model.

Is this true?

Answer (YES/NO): NO